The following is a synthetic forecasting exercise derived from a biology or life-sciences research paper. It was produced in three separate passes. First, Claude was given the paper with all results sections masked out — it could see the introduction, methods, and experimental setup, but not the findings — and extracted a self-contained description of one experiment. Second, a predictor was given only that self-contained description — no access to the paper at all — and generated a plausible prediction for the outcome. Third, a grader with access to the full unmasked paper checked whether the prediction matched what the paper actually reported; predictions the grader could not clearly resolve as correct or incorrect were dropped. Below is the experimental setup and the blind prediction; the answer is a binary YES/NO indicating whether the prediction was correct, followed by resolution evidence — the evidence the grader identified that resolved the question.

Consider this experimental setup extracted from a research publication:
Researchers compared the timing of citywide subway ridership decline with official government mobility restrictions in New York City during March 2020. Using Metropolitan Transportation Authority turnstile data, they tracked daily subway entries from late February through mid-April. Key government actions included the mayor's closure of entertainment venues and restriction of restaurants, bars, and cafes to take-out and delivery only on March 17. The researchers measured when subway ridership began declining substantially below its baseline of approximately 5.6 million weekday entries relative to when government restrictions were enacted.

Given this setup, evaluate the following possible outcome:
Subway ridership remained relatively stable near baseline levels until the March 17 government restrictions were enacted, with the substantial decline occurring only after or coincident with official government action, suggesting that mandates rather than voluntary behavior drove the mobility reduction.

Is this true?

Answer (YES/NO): NO